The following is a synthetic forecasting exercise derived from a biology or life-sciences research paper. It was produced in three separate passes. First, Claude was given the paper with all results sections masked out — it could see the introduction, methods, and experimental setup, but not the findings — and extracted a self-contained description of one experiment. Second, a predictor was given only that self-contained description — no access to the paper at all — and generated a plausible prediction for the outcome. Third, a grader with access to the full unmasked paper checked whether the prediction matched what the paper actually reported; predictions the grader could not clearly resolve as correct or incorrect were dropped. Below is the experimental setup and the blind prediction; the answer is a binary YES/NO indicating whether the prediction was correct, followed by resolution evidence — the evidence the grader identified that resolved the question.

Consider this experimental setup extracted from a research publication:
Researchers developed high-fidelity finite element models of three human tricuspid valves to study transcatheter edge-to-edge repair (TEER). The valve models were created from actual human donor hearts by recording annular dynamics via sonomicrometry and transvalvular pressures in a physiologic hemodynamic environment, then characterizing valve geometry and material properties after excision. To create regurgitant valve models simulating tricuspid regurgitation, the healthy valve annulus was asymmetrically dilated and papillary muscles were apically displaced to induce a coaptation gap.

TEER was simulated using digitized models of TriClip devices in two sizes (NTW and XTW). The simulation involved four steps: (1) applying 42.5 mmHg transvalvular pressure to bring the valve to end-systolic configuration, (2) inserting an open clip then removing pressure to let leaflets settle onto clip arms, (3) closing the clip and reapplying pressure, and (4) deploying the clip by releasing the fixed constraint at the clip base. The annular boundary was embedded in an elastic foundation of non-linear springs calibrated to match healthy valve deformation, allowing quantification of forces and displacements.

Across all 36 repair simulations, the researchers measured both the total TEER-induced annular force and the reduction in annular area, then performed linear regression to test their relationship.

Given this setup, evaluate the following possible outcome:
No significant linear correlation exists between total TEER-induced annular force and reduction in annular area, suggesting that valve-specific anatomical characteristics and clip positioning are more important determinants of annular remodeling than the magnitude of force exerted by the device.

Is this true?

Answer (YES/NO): NO